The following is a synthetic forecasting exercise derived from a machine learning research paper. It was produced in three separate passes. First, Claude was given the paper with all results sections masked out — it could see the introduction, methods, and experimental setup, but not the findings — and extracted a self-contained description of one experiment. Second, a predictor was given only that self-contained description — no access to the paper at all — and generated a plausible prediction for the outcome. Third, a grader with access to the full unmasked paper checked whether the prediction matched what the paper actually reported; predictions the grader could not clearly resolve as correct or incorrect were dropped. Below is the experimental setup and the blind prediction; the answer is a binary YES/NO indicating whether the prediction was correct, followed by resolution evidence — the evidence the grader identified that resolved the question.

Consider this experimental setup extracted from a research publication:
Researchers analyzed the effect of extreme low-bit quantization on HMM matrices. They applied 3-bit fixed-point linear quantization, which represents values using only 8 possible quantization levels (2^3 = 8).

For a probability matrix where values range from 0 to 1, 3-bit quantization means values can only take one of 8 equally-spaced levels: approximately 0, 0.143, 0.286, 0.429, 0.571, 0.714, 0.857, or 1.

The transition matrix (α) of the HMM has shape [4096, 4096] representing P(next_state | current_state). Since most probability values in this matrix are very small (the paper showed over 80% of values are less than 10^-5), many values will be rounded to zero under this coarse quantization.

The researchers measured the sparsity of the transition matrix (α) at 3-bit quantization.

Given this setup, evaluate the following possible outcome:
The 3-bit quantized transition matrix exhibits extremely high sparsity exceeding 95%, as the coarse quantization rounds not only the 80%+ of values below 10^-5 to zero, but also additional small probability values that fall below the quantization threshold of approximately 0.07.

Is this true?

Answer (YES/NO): YES